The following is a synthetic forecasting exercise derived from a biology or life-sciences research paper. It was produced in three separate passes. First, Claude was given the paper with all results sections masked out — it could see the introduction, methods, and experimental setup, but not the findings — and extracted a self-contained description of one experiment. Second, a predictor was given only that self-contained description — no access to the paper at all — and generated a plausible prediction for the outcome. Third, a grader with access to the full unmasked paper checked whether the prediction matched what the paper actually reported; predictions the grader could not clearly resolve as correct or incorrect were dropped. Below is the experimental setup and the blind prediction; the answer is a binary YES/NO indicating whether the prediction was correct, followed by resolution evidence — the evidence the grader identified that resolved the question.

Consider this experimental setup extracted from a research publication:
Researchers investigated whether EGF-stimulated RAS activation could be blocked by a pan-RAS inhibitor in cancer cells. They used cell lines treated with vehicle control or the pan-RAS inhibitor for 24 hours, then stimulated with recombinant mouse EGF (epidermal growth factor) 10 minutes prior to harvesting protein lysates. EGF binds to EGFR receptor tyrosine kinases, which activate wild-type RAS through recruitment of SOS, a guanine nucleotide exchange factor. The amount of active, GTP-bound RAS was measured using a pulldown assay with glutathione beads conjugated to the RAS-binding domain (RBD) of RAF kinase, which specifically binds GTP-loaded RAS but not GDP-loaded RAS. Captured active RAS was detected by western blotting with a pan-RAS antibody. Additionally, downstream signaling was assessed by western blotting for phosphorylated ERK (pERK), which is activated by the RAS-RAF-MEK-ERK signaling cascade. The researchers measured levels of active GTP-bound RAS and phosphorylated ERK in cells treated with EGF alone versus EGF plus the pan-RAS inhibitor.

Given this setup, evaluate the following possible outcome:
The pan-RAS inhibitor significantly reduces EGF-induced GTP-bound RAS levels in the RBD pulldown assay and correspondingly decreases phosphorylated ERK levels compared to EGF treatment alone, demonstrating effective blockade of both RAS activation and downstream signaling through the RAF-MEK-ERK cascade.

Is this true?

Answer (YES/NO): YES